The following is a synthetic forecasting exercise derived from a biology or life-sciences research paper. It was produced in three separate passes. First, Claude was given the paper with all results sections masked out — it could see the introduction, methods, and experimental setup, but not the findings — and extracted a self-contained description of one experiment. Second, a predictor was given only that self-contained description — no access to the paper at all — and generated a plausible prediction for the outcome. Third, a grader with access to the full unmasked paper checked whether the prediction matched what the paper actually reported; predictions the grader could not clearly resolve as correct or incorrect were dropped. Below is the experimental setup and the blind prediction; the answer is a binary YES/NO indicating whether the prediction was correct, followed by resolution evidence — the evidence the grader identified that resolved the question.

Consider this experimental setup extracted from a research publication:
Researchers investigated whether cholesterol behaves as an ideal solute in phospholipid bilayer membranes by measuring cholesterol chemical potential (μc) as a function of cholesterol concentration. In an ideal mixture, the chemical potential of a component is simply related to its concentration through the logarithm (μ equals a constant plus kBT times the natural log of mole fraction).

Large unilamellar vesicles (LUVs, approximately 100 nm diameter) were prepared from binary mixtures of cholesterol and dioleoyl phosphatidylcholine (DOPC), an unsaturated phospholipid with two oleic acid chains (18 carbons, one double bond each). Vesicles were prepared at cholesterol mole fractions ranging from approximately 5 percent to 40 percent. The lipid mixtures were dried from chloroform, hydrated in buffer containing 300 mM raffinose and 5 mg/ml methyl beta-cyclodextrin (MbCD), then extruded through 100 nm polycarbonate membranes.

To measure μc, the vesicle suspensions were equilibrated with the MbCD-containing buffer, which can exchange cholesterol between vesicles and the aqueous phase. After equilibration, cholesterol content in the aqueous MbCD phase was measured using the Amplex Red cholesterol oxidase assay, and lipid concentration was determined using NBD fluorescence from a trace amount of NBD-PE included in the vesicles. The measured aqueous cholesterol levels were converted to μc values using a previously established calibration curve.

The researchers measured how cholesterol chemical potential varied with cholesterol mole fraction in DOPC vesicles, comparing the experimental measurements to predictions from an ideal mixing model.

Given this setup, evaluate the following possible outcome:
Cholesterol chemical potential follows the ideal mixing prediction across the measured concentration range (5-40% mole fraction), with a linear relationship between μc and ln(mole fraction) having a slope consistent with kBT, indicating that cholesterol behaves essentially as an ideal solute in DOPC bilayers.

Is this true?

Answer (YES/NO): YES